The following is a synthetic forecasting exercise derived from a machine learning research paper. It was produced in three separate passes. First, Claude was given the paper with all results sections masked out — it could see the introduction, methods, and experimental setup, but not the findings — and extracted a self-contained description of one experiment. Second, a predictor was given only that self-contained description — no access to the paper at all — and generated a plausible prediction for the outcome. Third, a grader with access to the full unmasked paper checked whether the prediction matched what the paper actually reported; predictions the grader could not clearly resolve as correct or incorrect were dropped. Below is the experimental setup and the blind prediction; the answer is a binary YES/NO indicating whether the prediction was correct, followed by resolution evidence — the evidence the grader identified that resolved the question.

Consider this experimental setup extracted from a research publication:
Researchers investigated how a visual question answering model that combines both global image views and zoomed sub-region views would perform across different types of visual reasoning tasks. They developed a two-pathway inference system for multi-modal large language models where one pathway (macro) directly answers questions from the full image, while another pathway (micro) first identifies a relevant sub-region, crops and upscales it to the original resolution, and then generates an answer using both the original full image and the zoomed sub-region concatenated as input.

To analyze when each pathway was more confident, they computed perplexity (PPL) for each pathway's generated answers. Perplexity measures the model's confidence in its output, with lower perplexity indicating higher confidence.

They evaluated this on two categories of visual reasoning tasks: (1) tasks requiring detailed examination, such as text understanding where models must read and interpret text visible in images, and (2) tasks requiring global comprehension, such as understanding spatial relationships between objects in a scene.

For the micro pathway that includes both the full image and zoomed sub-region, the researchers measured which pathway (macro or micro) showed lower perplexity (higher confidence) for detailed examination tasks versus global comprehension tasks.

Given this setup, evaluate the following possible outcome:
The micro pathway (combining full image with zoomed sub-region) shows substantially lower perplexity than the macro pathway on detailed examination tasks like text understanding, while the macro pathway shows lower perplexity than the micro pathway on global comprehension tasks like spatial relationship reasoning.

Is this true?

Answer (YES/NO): YES